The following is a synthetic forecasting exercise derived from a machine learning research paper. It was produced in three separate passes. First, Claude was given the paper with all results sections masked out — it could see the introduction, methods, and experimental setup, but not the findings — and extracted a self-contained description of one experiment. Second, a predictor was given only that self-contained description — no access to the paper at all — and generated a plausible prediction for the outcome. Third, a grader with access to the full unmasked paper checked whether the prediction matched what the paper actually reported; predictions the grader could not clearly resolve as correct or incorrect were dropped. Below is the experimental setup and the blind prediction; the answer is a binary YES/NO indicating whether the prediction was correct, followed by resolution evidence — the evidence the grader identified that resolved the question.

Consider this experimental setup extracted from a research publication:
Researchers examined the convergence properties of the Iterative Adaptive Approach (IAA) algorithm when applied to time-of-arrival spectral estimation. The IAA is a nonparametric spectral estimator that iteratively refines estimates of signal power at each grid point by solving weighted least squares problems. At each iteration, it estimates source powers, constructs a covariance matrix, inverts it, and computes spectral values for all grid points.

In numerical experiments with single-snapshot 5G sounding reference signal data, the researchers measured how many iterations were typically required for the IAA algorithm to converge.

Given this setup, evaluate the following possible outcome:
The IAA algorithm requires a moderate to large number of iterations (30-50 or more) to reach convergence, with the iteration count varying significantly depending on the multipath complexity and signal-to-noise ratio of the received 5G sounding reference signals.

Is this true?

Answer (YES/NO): NO